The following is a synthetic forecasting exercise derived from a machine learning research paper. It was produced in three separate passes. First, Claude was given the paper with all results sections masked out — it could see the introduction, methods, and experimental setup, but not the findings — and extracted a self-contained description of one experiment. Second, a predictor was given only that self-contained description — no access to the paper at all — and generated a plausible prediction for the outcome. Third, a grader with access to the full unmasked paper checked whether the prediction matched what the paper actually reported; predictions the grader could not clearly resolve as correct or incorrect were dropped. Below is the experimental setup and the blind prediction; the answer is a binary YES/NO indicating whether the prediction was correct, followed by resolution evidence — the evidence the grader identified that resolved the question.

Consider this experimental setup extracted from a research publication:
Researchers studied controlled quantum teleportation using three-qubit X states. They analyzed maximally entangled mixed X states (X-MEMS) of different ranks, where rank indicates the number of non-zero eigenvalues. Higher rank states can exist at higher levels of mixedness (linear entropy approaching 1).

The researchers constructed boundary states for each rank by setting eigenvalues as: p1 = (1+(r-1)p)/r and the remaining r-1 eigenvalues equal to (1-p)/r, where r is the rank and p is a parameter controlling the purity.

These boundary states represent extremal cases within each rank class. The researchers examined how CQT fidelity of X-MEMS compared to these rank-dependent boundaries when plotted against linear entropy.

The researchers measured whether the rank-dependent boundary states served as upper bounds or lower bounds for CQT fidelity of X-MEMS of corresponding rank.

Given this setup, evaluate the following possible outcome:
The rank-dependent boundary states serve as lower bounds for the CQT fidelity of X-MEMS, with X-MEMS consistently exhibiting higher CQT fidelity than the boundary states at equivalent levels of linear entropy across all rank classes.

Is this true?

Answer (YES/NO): NO